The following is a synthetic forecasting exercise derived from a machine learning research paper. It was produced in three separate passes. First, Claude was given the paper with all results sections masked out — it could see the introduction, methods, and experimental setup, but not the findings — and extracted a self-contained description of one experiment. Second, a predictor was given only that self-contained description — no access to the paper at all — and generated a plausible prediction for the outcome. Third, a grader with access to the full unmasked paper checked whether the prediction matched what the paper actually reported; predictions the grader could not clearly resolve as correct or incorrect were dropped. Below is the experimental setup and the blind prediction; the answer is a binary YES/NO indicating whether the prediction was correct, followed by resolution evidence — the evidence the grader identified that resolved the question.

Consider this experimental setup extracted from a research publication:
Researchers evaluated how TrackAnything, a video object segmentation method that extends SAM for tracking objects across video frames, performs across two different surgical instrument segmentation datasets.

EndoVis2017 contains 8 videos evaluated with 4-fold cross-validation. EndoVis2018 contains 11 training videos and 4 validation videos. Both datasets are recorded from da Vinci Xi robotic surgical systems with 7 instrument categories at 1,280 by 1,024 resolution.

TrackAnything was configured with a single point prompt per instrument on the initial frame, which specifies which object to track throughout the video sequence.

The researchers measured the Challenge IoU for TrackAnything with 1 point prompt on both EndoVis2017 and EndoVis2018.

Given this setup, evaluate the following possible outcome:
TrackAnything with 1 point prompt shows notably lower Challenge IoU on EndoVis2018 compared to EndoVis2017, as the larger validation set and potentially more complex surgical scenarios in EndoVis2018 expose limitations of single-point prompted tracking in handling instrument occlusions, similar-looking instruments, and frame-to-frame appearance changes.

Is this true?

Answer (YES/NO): YES